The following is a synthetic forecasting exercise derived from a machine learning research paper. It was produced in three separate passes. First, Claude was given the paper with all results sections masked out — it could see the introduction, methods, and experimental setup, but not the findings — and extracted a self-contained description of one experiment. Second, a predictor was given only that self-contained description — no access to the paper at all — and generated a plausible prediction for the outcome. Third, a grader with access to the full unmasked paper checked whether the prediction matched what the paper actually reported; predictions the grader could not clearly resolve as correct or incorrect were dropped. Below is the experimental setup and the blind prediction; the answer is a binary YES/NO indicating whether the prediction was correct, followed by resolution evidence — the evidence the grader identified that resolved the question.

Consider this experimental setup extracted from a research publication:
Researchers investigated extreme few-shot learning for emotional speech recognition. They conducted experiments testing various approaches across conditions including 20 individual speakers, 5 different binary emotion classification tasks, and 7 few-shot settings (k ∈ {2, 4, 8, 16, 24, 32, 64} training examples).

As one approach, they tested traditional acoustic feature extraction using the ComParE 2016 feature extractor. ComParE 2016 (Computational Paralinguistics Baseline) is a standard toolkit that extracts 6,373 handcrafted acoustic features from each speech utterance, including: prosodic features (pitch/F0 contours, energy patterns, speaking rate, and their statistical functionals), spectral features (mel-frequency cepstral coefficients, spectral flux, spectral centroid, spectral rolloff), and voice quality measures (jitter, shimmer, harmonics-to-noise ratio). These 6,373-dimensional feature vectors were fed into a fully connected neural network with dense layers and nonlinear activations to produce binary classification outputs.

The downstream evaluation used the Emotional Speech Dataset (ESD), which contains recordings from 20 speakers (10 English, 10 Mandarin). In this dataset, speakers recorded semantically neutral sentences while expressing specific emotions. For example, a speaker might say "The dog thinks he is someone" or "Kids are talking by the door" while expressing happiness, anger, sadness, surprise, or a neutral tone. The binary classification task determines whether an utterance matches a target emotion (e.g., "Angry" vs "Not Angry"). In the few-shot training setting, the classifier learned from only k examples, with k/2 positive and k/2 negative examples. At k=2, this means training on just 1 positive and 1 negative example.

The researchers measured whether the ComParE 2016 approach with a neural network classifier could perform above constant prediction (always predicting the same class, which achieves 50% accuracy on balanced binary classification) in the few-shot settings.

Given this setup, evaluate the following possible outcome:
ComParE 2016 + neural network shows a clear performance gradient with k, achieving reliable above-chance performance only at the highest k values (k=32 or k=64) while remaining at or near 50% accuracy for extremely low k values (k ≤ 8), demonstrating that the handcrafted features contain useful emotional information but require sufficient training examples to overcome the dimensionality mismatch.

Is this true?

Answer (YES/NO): NO